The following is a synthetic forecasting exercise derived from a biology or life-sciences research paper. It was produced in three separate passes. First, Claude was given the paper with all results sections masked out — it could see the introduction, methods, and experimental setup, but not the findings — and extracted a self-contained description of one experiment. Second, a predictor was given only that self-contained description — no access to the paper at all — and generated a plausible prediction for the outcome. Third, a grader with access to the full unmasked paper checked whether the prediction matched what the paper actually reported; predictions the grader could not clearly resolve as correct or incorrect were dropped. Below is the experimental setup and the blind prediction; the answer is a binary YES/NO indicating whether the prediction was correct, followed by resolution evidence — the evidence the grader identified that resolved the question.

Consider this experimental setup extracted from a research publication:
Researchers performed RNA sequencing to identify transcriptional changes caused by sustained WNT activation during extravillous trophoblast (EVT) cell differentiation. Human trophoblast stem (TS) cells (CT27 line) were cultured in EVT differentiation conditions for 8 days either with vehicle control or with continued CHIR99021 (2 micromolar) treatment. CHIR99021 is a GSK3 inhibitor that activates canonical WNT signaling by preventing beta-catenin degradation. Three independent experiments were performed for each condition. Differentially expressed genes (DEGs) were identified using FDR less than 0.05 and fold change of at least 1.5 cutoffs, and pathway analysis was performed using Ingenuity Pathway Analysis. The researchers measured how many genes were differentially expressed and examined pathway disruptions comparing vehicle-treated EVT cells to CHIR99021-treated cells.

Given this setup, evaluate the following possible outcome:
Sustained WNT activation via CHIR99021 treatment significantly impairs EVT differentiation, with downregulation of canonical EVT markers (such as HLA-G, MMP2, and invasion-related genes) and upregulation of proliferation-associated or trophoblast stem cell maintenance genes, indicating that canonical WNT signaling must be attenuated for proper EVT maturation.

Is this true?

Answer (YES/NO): YES